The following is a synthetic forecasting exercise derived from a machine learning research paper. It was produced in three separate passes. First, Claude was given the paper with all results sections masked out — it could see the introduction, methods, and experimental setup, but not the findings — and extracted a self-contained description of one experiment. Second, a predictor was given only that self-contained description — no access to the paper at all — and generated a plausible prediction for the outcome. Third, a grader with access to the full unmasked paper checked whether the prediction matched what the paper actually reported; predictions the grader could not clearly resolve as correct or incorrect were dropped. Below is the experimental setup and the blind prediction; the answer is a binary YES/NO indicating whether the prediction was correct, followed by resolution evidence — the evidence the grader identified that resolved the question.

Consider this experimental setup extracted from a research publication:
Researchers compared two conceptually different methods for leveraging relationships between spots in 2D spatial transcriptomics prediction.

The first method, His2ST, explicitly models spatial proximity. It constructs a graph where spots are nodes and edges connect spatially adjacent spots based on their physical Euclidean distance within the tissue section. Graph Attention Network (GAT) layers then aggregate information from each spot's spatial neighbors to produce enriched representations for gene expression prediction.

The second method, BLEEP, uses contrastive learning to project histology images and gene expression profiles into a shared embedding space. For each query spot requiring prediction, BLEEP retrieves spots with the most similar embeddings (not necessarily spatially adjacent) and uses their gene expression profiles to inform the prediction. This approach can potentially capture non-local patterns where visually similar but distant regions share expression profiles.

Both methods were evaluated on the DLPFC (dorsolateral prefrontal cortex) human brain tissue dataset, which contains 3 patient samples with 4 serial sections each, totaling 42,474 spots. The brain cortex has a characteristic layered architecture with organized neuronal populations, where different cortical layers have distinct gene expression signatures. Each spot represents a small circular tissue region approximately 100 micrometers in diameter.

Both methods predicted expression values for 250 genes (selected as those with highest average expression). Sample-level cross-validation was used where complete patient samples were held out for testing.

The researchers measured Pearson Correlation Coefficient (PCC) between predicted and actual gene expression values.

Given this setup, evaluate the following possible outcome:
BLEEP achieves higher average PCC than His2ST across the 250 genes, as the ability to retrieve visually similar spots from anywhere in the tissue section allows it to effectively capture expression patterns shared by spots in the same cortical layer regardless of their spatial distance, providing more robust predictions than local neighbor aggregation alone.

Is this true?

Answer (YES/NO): NO